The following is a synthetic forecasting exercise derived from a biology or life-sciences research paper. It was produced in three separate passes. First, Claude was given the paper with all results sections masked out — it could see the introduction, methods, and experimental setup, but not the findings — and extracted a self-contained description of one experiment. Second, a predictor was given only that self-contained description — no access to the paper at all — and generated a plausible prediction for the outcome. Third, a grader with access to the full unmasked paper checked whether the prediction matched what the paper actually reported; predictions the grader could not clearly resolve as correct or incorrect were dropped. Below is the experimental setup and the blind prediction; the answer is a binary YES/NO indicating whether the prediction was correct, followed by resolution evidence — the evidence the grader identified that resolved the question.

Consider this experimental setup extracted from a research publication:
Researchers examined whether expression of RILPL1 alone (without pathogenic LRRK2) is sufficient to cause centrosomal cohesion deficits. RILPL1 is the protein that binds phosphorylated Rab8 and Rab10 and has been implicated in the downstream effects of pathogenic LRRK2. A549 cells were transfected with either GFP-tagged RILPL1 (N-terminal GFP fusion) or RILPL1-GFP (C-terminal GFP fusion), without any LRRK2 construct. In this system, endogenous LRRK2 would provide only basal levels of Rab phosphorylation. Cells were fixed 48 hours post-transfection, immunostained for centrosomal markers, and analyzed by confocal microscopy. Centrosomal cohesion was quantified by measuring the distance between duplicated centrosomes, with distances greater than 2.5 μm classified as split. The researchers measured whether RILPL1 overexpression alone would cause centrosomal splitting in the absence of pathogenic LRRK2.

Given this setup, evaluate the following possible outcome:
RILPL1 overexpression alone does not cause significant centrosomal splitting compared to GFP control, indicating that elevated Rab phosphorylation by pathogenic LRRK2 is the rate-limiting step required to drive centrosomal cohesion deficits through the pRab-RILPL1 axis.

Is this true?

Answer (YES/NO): YES